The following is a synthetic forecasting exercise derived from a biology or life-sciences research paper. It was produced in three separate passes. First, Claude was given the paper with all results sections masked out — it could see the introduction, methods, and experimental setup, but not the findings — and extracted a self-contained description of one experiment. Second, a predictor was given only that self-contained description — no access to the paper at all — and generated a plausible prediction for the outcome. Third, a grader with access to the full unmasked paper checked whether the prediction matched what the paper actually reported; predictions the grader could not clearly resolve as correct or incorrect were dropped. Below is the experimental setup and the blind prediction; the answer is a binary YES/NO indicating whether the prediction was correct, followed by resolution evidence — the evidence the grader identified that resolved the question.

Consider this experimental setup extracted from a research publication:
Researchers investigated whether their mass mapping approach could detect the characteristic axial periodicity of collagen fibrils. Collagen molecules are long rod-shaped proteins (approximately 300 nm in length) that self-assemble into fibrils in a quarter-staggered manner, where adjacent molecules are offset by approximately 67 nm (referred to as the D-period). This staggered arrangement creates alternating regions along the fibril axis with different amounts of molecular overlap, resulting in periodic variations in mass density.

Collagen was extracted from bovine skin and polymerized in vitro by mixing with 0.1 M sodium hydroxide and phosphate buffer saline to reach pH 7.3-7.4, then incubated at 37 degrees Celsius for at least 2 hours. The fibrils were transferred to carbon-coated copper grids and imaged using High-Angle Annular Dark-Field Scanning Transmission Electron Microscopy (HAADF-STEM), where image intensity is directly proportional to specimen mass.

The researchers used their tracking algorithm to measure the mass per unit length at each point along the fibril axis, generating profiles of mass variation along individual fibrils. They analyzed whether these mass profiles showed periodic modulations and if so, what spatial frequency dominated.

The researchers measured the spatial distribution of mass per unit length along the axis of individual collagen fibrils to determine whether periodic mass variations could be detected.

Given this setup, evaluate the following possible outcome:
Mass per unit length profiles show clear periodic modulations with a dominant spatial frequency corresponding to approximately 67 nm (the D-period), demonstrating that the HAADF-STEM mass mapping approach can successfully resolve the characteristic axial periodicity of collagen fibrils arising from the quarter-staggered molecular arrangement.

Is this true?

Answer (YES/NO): YES